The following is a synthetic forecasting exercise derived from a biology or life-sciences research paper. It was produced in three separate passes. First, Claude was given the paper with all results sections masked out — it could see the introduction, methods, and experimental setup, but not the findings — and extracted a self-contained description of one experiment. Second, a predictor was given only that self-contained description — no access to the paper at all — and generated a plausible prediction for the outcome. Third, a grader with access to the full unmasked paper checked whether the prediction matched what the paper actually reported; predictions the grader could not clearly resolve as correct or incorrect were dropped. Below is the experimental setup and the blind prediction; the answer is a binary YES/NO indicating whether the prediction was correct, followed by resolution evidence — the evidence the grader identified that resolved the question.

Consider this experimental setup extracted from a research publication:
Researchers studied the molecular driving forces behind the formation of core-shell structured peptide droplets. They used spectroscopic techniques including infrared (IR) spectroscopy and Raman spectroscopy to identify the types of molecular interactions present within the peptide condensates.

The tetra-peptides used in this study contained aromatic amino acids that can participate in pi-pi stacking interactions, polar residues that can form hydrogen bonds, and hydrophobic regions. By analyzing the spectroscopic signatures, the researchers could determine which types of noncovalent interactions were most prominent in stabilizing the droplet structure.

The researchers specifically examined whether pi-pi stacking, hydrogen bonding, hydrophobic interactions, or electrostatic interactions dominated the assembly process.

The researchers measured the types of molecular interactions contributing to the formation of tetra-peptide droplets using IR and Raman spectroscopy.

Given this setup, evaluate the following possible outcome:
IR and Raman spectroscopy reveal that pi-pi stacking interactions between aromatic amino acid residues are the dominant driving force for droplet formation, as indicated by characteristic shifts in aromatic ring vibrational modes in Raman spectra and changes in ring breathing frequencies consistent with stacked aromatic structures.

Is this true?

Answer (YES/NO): NO